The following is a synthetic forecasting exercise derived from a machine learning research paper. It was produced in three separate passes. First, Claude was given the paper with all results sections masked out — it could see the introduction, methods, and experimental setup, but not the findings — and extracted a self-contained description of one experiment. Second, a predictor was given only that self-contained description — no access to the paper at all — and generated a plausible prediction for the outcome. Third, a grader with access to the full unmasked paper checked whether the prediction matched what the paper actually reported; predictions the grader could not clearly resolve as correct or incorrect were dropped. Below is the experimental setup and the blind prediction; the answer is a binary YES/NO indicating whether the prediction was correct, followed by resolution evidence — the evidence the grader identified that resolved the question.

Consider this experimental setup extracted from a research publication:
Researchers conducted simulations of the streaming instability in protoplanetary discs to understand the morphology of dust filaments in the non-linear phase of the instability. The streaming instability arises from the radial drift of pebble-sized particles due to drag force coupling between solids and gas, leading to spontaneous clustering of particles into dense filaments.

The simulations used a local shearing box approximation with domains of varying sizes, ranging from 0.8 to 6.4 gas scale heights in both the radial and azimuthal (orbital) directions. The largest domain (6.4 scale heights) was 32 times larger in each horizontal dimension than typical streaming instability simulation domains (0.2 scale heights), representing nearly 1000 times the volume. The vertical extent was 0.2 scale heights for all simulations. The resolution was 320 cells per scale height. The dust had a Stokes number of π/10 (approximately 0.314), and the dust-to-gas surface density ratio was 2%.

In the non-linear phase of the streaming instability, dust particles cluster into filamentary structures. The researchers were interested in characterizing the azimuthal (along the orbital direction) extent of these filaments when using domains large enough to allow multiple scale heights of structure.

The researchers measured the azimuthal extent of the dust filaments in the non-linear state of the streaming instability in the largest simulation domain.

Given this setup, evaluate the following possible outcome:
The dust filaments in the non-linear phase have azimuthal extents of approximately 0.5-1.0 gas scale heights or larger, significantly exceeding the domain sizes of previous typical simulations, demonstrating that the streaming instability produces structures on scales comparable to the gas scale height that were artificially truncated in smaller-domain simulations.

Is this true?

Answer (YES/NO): NO